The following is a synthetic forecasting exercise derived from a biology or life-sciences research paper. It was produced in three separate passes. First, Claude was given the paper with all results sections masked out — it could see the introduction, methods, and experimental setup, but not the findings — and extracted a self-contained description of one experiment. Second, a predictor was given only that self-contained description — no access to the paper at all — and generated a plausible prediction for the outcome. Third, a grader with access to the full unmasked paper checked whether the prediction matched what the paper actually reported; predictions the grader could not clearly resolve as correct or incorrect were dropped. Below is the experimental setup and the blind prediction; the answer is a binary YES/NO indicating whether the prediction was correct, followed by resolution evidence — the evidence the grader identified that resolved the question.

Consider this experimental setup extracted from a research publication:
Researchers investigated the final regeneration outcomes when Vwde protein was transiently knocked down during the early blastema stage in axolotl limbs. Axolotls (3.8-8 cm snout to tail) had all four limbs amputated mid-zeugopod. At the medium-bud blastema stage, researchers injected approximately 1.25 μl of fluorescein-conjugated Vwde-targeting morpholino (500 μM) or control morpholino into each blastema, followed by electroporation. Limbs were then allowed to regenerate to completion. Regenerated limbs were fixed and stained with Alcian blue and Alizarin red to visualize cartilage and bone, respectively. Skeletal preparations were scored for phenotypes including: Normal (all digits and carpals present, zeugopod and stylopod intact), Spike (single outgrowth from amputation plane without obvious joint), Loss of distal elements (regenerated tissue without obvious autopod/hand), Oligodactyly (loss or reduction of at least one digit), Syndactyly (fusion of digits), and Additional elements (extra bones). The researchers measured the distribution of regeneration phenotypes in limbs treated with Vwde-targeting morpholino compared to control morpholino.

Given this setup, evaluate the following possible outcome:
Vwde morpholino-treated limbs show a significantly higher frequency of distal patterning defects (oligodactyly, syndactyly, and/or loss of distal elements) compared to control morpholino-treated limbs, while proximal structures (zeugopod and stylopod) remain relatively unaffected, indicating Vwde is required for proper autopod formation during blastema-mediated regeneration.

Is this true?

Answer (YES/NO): NO